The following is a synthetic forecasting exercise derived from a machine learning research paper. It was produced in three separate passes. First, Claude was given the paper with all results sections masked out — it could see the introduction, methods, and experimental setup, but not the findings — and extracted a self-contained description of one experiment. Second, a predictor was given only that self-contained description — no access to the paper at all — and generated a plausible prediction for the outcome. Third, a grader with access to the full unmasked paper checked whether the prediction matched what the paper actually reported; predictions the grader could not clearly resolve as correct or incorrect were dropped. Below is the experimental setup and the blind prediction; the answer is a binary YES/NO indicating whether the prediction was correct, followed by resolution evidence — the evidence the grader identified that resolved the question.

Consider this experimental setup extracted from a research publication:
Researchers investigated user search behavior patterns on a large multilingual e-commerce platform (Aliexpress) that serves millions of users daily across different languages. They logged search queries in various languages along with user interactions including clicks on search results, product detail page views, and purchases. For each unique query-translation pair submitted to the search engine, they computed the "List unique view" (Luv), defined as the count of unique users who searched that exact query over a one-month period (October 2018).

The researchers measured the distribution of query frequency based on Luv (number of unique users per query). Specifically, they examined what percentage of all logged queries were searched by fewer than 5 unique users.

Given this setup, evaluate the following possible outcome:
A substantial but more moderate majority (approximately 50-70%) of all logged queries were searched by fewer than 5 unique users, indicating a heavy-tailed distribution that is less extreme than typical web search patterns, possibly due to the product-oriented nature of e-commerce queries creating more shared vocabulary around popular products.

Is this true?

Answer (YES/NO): NO